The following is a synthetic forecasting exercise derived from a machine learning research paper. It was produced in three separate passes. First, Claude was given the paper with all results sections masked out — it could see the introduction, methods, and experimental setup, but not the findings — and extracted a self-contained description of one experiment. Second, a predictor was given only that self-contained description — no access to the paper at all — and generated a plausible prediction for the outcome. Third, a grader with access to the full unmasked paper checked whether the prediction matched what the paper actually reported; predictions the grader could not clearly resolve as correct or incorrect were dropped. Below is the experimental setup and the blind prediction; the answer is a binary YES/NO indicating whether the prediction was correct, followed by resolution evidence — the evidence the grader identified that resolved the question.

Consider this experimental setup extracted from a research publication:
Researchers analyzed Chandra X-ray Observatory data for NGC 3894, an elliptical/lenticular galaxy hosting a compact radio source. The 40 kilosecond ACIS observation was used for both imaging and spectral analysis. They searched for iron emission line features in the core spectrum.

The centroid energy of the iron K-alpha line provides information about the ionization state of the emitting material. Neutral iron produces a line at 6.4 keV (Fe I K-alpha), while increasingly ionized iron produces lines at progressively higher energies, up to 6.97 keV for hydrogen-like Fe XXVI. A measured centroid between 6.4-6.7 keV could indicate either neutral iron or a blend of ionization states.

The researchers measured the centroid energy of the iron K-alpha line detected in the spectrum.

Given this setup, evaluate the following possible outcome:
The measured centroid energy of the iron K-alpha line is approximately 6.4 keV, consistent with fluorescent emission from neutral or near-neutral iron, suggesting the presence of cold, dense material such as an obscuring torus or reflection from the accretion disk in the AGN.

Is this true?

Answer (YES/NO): YES